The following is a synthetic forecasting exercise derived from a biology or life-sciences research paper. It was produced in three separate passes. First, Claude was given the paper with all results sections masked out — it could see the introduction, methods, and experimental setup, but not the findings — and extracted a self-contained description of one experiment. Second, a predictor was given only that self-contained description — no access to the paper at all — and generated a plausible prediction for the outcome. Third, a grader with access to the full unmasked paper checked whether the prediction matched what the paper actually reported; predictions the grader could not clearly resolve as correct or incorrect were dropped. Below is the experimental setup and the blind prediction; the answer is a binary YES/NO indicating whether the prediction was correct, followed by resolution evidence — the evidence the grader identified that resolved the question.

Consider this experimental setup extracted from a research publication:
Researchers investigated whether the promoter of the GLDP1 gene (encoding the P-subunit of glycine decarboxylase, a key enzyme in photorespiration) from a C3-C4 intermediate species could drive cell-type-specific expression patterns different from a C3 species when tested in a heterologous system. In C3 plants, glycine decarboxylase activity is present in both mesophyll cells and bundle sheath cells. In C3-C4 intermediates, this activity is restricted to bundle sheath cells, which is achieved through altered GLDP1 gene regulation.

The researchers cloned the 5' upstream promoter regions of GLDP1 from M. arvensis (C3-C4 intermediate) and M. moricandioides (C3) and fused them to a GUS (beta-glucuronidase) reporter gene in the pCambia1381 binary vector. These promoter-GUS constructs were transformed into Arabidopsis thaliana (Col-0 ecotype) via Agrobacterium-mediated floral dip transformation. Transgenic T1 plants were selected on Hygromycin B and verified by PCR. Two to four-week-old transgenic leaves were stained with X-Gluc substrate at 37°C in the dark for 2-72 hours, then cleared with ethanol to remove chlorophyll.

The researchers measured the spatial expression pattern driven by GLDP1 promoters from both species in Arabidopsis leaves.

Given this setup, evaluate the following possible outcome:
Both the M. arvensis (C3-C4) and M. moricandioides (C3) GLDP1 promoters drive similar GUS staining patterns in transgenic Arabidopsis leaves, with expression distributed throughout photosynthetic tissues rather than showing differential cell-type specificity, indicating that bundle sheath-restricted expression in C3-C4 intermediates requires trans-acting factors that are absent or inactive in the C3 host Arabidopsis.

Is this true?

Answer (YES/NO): NO